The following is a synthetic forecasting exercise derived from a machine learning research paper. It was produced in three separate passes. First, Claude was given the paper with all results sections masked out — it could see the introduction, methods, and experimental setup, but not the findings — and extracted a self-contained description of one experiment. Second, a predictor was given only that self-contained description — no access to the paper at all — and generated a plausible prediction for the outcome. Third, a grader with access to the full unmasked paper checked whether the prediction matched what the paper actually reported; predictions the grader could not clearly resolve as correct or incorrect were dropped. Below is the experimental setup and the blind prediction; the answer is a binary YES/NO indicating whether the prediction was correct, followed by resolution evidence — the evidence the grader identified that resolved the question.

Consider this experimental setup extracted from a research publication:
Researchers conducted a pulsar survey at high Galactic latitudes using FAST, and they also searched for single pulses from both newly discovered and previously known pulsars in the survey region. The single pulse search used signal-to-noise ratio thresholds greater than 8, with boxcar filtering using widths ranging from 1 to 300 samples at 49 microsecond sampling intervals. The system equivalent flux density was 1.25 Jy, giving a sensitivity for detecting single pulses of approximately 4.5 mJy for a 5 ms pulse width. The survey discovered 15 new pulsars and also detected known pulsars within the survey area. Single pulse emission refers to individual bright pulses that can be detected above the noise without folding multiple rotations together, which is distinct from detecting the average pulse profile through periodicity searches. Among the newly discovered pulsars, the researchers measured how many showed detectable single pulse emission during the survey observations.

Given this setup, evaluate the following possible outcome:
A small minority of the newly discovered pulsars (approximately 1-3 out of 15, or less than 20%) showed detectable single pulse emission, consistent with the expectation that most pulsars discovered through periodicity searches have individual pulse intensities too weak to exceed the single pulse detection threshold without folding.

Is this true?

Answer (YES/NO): NO